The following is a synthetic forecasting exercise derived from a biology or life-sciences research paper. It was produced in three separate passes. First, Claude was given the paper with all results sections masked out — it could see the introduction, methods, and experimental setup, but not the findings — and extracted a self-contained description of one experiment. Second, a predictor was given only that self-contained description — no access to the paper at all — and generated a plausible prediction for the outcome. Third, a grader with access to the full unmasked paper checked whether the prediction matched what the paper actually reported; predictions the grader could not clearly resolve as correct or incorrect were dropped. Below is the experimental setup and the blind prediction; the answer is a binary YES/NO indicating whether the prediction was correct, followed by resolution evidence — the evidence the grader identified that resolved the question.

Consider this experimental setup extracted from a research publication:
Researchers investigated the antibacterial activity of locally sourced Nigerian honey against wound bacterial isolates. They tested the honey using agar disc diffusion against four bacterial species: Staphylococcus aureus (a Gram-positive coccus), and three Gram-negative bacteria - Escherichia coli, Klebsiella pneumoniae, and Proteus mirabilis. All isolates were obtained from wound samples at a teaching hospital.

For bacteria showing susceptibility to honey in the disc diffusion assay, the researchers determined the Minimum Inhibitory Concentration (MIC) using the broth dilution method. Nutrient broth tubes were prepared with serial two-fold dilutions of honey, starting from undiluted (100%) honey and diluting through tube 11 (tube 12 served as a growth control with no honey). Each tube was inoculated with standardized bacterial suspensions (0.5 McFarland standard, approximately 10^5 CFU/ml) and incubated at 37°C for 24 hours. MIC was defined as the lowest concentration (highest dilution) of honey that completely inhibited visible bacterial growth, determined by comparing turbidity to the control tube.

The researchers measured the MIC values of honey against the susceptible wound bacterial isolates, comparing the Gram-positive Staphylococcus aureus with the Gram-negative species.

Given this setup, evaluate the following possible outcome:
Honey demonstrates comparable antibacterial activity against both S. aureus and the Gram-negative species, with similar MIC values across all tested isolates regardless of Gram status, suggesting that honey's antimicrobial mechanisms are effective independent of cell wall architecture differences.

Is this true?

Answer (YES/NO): NO